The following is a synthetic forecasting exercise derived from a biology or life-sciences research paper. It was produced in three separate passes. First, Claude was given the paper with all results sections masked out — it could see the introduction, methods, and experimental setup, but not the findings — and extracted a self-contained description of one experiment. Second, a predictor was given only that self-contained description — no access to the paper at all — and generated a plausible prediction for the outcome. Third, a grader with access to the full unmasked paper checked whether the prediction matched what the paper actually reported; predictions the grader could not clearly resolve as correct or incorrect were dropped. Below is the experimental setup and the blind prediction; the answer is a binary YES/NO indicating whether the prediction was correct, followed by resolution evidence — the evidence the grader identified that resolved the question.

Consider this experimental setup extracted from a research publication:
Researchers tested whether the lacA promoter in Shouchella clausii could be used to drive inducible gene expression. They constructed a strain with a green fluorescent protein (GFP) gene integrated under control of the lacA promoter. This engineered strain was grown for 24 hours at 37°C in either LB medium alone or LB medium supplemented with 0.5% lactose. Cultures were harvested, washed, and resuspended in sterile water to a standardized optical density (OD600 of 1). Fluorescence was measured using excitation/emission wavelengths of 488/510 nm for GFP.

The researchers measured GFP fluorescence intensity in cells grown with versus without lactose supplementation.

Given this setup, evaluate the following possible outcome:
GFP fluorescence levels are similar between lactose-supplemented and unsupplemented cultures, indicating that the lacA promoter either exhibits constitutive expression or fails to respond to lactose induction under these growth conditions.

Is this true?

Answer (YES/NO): NO